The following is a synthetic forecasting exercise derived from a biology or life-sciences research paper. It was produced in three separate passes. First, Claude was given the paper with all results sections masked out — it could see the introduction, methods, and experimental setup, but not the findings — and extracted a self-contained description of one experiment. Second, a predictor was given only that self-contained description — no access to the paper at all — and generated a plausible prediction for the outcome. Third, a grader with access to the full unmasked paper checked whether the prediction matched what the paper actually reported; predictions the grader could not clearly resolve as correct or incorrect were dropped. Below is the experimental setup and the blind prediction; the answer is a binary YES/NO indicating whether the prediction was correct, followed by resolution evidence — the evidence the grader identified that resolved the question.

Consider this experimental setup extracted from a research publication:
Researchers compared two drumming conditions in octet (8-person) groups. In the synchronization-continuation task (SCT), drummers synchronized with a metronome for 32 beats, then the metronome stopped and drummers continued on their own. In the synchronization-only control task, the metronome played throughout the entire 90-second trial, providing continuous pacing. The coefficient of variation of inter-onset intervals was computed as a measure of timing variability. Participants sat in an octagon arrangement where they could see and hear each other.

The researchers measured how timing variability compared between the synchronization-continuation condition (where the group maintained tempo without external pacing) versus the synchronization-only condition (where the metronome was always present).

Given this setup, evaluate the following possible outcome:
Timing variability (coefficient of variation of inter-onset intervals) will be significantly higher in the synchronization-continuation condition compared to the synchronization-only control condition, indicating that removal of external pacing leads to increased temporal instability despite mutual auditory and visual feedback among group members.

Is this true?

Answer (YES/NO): NO